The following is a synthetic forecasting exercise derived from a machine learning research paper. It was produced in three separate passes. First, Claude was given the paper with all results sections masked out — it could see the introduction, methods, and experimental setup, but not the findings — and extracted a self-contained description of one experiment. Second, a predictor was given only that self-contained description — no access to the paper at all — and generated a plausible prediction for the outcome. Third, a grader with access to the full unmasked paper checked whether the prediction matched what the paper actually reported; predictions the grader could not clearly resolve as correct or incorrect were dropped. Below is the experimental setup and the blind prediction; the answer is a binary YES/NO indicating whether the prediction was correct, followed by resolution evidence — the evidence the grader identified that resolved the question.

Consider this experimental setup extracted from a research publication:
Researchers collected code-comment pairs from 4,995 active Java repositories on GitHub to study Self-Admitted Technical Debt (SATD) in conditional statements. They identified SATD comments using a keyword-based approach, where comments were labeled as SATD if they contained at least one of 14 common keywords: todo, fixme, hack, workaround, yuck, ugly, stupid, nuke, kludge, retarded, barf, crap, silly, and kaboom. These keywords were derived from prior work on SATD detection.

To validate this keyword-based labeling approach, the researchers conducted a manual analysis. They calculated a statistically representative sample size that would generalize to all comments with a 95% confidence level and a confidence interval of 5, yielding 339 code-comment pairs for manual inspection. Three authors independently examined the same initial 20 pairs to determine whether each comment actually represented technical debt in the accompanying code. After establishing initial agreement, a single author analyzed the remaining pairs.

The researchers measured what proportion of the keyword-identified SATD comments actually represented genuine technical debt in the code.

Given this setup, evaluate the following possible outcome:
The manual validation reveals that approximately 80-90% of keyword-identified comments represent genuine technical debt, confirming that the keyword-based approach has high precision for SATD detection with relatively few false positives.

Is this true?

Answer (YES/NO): YES